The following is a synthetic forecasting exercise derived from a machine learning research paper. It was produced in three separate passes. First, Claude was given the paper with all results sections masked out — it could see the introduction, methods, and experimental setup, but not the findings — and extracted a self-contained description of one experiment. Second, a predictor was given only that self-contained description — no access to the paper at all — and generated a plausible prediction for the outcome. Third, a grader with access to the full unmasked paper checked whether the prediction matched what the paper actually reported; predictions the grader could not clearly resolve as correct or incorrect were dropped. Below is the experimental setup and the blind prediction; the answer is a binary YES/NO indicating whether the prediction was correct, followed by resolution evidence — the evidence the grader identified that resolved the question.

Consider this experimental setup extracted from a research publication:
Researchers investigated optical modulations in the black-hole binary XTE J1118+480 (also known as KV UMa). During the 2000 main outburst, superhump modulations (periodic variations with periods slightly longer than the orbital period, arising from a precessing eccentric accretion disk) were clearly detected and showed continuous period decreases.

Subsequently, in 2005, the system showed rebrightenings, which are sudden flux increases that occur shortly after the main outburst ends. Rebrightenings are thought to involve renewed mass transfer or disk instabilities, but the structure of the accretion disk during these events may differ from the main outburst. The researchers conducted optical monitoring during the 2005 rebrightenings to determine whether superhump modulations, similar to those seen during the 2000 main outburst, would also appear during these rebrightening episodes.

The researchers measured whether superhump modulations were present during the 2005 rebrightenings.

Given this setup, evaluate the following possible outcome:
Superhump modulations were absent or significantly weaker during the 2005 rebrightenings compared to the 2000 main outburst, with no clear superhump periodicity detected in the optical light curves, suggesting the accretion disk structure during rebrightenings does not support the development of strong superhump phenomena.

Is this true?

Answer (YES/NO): NO